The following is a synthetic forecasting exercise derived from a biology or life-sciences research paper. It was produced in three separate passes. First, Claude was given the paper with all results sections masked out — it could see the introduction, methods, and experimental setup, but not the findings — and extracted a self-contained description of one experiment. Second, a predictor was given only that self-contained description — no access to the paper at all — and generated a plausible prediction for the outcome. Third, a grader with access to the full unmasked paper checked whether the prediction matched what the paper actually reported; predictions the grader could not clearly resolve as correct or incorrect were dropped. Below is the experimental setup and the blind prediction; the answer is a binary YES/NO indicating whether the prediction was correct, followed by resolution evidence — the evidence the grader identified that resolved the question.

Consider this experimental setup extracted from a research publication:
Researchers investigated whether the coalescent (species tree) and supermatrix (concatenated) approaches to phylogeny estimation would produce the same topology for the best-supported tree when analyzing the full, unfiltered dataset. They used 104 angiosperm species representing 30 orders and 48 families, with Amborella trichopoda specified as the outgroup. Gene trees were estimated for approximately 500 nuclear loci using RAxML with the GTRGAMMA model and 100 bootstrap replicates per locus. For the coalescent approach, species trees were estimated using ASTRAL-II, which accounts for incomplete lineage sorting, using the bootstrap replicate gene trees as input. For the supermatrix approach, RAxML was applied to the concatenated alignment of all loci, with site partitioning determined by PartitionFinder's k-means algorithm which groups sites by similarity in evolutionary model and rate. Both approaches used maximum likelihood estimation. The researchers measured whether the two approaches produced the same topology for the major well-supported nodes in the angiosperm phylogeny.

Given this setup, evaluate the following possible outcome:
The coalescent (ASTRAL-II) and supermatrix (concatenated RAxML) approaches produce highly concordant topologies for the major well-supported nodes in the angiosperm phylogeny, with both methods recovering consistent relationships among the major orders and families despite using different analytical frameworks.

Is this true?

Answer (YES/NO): NO